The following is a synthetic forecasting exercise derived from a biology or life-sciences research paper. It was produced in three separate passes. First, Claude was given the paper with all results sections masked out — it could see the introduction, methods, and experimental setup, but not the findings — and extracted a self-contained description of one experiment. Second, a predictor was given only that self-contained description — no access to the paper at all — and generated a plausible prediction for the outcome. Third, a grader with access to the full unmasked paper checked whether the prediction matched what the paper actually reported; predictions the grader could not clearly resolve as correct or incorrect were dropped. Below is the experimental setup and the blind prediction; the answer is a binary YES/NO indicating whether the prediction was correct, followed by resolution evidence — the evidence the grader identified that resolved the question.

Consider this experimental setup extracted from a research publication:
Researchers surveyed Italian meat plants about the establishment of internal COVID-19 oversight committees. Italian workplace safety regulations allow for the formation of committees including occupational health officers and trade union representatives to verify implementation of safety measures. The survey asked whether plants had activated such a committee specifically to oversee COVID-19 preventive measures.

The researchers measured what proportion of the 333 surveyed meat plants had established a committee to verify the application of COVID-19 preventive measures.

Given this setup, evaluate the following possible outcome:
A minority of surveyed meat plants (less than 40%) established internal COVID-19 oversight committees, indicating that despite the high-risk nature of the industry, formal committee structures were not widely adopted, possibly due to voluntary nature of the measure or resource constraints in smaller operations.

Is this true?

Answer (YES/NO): NO